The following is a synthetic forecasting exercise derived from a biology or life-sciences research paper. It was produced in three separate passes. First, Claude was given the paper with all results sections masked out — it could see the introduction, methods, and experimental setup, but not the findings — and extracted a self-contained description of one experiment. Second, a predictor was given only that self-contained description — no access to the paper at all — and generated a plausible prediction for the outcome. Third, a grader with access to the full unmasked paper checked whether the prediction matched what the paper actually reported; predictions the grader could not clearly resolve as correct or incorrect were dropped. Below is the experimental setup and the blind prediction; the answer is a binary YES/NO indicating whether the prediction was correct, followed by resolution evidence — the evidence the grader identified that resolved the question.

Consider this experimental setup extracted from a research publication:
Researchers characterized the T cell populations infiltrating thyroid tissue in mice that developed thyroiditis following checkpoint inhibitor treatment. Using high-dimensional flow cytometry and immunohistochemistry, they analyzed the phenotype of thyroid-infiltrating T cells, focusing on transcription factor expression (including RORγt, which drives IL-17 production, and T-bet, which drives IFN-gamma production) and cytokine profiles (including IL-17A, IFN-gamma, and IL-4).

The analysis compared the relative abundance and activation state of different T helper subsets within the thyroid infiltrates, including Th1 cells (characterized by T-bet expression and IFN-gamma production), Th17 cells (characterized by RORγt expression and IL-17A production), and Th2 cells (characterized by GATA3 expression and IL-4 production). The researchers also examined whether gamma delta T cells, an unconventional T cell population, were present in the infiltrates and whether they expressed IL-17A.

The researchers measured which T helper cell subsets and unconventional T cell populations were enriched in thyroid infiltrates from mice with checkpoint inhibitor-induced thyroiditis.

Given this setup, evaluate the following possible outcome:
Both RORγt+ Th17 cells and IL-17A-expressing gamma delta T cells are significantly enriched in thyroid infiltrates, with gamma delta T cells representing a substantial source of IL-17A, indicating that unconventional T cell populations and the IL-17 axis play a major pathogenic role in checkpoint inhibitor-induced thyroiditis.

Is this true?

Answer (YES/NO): NO